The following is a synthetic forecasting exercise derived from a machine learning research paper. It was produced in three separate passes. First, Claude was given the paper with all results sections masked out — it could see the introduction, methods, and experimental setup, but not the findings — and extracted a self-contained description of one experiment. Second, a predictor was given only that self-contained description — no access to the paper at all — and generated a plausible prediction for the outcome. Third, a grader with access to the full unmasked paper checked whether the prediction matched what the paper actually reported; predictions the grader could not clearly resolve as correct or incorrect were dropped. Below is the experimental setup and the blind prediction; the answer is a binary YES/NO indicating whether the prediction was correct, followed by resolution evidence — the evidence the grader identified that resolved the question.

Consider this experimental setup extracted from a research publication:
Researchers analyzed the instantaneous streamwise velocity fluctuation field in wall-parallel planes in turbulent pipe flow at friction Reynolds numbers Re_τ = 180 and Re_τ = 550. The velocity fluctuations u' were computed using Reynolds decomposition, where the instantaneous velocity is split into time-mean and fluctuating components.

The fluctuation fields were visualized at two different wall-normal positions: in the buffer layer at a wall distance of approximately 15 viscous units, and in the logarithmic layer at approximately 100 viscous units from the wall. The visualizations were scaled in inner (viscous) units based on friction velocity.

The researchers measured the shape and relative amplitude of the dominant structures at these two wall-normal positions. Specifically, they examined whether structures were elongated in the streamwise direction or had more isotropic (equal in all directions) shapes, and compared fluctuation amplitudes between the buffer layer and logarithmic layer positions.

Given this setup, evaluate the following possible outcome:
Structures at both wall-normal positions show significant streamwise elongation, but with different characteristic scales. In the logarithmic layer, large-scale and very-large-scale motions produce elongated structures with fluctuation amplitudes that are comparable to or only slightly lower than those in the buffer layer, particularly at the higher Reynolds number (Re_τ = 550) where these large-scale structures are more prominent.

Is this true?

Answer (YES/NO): NO